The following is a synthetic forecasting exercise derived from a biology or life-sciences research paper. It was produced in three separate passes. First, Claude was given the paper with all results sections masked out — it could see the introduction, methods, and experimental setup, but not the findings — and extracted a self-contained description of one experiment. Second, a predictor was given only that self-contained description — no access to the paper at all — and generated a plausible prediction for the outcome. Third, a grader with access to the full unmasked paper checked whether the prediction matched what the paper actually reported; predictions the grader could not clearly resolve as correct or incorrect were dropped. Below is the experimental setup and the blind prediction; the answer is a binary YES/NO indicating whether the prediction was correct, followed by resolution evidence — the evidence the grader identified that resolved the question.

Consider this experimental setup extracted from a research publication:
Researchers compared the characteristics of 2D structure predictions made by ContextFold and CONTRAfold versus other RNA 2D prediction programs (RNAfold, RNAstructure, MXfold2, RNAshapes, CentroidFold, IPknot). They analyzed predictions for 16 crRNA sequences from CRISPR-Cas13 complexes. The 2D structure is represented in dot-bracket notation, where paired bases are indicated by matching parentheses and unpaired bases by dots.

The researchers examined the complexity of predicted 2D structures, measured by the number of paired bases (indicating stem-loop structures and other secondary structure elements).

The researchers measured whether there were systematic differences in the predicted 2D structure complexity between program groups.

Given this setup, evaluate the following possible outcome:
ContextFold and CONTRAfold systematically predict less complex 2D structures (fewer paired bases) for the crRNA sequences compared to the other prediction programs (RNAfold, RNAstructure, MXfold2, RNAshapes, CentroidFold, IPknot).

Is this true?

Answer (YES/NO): NO